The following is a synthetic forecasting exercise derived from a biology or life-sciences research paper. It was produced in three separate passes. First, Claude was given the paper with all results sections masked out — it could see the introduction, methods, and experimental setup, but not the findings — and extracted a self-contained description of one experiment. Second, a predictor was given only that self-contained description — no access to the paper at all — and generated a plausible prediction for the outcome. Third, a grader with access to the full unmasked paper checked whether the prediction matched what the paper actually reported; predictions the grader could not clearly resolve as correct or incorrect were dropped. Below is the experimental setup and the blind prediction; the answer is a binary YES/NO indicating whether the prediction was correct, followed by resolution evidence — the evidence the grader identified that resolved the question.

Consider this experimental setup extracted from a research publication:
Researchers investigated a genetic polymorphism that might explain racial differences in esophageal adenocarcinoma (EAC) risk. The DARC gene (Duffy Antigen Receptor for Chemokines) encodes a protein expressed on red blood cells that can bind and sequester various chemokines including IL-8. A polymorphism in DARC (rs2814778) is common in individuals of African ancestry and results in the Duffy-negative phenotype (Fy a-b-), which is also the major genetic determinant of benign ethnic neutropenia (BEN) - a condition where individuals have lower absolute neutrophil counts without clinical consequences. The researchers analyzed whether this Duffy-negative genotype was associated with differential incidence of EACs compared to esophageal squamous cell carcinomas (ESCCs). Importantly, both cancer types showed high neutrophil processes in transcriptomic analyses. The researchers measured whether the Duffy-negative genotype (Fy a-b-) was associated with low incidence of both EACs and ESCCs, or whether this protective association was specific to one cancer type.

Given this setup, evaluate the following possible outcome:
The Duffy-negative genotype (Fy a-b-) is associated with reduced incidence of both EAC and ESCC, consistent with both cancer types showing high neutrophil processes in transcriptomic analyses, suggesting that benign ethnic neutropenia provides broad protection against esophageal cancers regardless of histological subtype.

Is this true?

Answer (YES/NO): NO